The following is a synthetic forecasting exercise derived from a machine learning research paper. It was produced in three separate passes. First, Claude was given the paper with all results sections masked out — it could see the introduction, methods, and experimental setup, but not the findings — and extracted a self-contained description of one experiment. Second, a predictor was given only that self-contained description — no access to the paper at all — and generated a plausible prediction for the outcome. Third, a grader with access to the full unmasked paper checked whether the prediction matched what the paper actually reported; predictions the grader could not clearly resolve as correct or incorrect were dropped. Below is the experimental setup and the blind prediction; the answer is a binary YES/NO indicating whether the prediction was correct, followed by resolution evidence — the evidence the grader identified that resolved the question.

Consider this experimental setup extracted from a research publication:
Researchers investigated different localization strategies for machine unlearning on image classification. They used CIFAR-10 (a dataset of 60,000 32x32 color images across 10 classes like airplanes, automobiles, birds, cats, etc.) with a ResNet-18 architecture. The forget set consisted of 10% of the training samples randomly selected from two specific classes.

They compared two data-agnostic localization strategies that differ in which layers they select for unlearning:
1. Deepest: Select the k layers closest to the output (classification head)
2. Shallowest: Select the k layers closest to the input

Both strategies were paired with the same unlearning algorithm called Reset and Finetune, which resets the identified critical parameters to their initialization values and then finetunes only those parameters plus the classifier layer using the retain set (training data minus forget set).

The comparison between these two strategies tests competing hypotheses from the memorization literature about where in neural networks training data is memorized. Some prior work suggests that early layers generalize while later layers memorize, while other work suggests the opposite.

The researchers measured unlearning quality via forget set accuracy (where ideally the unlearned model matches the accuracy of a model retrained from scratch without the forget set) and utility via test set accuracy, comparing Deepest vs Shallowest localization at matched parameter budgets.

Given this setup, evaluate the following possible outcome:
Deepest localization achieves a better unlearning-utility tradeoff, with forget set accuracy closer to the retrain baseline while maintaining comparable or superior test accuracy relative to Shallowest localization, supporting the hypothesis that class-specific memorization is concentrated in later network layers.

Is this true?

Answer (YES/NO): NO